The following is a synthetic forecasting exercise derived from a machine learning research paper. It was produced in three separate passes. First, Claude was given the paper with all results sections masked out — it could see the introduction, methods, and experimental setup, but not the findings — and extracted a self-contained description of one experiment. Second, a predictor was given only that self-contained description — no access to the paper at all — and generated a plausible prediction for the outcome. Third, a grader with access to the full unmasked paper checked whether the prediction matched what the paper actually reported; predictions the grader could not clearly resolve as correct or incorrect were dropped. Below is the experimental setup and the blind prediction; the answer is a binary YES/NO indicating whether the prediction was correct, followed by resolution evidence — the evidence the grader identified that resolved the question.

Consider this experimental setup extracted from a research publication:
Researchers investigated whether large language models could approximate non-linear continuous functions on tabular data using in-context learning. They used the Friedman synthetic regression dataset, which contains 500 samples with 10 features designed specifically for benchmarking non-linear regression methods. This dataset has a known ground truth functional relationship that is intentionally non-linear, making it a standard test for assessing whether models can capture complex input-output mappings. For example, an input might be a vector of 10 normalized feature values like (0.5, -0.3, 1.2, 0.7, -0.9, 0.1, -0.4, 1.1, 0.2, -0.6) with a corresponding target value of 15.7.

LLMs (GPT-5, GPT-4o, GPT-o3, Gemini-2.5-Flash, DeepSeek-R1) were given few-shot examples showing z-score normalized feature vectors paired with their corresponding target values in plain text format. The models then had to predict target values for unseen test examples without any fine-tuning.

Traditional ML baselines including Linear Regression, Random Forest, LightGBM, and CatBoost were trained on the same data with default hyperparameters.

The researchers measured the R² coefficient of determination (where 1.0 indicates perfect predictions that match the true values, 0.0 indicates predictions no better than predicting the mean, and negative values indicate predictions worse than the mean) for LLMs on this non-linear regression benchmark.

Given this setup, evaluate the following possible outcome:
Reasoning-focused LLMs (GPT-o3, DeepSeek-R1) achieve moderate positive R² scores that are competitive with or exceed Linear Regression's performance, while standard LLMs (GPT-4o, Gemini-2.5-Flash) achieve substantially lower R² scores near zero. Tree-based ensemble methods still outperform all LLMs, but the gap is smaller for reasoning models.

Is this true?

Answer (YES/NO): NO